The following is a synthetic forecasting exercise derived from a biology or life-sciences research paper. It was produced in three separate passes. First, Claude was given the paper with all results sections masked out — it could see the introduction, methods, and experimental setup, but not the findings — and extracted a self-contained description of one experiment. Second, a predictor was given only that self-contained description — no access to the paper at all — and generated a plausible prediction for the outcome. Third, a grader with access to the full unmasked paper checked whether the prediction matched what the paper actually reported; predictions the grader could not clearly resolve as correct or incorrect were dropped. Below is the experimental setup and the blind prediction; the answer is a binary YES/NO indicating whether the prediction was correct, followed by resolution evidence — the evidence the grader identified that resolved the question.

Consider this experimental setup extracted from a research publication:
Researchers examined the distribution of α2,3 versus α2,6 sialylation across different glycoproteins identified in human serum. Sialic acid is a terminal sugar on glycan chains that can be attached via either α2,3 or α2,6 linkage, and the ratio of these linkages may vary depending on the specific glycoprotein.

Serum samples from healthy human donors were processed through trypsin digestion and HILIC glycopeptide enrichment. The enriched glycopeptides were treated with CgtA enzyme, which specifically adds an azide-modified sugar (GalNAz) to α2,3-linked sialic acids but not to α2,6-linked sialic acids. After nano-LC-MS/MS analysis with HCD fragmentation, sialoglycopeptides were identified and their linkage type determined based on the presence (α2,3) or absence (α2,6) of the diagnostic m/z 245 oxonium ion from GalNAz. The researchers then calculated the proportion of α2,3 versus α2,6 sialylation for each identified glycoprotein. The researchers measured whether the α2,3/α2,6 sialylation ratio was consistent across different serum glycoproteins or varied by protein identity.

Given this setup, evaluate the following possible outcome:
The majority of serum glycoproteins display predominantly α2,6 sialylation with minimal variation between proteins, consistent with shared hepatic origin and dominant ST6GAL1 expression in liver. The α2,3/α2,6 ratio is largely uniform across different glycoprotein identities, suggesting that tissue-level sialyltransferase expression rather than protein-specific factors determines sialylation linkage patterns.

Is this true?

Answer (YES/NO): NO